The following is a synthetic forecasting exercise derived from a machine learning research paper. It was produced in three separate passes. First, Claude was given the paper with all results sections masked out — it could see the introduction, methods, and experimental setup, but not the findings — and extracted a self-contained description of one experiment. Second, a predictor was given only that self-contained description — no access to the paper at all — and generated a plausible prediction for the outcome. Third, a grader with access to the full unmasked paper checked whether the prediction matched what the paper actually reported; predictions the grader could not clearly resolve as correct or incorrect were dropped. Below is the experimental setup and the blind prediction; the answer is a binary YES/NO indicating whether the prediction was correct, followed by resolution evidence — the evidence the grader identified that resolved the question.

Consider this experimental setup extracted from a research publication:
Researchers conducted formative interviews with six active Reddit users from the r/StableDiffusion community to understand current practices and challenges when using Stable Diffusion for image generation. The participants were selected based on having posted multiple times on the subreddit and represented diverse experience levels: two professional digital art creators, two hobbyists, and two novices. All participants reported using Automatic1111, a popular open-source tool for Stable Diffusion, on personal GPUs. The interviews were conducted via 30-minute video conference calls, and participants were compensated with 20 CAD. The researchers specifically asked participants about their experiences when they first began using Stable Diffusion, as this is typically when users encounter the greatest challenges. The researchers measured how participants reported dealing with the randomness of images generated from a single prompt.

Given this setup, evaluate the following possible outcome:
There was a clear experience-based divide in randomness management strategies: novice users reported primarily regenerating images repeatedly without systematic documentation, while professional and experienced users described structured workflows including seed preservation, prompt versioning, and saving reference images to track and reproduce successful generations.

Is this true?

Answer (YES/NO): NO